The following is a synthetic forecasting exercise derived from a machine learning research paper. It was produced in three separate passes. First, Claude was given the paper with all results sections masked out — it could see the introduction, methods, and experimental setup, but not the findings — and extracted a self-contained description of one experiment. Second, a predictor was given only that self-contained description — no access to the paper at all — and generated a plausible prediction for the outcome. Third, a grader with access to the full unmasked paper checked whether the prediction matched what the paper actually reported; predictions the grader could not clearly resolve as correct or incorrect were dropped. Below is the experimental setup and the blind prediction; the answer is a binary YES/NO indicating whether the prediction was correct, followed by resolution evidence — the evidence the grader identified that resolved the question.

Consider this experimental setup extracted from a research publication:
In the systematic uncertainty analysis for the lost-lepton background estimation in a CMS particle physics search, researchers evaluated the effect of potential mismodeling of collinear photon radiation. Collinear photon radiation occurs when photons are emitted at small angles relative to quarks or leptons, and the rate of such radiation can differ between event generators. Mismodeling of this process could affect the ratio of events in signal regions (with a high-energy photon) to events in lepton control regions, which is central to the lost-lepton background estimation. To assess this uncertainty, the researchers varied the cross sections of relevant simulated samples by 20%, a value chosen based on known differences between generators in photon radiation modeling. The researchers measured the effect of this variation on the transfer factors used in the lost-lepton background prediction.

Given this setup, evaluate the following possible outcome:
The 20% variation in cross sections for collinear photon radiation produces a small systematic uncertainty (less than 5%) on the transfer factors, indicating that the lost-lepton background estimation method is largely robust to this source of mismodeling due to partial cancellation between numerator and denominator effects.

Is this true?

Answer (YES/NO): YES